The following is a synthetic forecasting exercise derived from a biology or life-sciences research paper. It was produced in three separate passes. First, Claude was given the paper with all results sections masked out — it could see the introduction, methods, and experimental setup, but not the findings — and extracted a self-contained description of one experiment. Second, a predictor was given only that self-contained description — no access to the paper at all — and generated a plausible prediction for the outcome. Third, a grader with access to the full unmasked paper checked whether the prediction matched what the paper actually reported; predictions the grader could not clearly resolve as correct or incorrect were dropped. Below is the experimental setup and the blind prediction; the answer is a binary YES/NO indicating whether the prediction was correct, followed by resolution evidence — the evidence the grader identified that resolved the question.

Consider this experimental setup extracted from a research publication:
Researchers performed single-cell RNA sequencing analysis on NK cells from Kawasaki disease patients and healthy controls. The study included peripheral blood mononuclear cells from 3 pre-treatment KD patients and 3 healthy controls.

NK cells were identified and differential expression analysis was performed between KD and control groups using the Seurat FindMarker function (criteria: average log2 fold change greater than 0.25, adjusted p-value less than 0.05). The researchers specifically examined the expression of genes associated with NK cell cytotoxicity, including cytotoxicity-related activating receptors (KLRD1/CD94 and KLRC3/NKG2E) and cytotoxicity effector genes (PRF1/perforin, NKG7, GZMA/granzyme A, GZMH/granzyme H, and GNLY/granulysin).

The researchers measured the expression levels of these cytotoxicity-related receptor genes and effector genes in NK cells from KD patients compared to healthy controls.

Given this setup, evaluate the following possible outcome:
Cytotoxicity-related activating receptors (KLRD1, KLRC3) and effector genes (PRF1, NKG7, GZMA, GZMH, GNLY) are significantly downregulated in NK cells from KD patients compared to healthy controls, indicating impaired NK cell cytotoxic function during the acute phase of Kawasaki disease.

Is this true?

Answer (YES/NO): YES